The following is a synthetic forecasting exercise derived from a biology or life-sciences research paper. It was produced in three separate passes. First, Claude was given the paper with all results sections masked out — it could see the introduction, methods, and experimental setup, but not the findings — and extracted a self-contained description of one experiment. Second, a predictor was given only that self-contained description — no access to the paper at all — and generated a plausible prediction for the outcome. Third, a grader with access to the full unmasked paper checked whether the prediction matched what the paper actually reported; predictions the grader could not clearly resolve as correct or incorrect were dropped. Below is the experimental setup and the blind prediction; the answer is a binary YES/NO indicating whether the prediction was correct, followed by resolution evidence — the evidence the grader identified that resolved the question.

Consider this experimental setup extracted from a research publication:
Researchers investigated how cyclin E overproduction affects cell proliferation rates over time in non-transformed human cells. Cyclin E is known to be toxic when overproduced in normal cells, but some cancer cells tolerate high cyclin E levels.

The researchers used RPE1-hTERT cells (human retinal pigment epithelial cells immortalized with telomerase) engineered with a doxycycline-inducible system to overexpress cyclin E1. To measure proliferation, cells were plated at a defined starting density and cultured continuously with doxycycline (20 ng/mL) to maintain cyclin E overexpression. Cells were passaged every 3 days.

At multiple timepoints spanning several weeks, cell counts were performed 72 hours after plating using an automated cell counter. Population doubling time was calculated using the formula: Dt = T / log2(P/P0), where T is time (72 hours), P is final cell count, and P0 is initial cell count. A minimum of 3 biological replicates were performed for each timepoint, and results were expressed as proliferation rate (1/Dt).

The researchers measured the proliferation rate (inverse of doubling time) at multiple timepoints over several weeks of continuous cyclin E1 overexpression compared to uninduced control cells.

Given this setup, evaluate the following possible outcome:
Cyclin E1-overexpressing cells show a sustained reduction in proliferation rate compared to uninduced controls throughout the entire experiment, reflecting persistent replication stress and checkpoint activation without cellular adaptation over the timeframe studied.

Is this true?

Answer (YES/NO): NO